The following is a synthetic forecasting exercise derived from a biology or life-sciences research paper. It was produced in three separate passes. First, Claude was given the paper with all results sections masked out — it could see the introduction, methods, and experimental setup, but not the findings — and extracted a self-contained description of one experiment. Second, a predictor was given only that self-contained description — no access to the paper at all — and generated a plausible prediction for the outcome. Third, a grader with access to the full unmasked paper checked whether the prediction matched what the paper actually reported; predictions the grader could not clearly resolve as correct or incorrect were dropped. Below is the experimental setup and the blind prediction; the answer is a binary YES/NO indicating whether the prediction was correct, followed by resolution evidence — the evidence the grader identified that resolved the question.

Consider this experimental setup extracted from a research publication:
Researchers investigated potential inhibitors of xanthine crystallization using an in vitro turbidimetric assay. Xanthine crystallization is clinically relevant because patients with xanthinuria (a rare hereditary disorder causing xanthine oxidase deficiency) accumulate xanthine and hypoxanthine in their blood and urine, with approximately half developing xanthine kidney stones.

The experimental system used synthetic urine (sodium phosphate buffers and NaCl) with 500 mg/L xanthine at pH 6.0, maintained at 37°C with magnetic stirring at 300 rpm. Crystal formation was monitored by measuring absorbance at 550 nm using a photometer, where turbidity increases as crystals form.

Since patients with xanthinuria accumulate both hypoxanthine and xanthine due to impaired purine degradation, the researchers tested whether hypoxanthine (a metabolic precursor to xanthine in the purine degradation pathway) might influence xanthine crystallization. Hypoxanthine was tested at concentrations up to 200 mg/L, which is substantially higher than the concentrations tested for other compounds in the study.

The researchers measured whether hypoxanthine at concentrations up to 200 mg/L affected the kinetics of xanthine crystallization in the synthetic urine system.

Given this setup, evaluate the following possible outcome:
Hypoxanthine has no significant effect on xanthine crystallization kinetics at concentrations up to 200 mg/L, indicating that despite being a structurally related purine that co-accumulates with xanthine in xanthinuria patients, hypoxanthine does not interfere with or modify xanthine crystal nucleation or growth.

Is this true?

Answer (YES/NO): YES